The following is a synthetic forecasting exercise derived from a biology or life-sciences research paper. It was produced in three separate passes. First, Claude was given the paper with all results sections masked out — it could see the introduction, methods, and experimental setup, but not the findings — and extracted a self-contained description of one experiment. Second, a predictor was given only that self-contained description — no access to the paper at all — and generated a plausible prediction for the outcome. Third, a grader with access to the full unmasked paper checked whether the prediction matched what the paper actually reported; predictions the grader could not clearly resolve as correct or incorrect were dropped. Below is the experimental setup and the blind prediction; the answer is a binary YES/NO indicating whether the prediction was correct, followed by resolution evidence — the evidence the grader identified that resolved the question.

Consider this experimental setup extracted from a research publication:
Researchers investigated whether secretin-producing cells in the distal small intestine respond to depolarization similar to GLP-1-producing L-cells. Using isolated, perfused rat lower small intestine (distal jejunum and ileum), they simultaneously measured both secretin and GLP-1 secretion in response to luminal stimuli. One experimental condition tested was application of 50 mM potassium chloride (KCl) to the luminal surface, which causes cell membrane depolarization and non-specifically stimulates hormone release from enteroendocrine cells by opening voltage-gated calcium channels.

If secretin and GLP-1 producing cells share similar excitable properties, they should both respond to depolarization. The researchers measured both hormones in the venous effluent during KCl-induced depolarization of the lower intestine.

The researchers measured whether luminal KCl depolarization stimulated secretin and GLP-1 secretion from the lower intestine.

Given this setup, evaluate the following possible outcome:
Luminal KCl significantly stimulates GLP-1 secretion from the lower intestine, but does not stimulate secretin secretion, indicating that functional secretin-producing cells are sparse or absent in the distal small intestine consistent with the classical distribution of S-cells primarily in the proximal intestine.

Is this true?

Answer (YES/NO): NO